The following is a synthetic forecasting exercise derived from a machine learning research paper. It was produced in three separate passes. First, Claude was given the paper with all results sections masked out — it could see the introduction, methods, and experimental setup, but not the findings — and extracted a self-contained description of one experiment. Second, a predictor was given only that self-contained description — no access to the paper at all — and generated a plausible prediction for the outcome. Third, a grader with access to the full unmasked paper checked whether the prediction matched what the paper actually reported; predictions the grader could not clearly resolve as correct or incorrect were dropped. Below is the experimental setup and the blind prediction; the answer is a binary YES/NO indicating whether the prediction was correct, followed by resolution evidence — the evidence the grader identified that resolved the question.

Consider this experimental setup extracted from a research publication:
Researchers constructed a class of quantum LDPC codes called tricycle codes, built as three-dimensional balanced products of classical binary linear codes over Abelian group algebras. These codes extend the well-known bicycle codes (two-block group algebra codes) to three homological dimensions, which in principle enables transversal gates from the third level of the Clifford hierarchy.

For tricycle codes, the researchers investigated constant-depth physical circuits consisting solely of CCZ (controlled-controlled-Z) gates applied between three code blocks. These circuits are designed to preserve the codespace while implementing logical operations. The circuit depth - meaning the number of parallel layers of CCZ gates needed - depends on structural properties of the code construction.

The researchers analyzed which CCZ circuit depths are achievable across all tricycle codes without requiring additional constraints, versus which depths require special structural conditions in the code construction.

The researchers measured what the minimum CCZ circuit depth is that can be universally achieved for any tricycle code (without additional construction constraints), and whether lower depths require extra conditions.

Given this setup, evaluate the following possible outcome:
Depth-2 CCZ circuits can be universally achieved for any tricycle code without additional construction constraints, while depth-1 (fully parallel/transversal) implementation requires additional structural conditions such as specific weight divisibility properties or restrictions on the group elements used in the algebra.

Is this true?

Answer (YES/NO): NO